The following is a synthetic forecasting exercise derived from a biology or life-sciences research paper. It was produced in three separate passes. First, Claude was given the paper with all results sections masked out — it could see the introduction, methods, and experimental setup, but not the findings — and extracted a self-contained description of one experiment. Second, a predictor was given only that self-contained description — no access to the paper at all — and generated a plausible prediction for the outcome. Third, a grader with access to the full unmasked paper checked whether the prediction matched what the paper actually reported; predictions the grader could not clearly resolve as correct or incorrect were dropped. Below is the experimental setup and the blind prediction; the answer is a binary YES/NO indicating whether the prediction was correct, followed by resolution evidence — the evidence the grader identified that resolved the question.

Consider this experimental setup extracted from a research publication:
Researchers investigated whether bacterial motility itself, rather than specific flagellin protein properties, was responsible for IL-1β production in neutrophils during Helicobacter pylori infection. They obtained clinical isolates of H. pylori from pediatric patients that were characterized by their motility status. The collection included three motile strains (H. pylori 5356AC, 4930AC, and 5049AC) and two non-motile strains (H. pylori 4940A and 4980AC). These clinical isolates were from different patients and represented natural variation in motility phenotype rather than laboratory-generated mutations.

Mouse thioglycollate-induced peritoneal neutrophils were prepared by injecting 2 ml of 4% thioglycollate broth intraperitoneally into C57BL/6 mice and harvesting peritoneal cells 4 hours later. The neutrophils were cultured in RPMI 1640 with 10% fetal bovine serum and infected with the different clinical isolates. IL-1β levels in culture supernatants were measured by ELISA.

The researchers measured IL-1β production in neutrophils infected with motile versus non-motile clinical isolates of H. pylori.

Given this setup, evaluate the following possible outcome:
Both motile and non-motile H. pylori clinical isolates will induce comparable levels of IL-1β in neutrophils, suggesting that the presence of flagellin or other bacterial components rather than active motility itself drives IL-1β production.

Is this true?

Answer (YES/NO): NO